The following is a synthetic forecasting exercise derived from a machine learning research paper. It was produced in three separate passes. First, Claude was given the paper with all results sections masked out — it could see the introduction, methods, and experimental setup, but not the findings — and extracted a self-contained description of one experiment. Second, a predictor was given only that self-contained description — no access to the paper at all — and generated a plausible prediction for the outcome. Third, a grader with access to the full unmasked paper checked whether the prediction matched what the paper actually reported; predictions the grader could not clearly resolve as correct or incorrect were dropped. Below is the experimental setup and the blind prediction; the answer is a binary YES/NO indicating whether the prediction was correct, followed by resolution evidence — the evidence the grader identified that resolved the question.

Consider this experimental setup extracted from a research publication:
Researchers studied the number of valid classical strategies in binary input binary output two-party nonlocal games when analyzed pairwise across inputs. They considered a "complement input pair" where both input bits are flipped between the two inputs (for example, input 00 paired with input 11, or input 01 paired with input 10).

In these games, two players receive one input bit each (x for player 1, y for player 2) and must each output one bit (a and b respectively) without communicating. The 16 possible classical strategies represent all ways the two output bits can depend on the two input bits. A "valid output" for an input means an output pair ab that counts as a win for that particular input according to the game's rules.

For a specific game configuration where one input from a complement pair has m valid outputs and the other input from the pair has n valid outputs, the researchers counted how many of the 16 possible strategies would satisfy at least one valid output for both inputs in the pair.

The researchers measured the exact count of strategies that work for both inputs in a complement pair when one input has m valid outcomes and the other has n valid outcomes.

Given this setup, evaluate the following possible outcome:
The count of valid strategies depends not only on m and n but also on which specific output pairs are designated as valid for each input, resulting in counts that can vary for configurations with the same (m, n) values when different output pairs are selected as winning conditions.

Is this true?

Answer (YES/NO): NO